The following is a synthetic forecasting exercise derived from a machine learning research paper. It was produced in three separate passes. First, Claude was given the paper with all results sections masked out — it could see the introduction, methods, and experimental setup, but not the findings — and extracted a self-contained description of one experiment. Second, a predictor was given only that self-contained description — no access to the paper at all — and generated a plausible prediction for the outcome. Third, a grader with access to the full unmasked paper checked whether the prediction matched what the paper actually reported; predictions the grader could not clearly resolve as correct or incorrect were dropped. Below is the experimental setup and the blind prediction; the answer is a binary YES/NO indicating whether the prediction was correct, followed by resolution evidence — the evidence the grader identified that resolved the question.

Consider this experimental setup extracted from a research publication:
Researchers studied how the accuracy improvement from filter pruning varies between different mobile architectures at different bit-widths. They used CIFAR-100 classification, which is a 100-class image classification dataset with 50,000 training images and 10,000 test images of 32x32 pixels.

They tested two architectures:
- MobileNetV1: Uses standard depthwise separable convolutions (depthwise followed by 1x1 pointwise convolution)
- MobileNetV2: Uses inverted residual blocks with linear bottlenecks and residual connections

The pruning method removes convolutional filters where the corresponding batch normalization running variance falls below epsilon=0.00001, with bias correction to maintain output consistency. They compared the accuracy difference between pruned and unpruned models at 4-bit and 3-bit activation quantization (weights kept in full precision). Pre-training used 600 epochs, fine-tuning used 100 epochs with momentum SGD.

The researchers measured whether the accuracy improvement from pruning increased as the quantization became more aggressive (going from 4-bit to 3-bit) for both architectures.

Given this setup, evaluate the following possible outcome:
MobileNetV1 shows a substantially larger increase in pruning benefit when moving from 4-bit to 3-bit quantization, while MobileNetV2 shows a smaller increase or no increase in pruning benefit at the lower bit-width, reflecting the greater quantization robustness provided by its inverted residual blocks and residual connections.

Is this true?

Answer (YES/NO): YES